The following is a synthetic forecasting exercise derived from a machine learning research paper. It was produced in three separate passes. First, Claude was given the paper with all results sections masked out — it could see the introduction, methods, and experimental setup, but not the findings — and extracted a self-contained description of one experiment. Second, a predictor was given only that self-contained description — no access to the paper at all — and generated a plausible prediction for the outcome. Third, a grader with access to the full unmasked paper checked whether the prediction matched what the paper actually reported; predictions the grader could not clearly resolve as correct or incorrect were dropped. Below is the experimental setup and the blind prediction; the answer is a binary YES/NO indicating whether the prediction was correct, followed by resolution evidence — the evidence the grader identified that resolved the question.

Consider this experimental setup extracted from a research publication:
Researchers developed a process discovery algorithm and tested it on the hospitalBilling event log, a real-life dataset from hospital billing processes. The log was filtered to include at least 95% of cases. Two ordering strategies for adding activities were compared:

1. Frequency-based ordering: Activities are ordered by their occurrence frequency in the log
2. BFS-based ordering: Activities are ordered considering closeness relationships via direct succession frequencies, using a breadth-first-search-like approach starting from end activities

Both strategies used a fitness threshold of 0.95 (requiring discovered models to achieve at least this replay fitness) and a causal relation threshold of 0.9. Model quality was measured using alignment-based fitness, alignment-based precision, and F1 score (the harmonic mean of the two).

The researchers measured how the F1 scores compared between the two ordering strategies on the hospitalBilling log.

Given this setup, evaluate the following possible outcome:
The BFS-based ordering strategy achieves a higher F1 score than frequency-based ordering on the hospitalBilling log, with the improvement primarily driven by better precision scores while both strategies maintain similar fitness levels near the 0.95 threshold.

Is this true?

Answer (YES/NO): YES